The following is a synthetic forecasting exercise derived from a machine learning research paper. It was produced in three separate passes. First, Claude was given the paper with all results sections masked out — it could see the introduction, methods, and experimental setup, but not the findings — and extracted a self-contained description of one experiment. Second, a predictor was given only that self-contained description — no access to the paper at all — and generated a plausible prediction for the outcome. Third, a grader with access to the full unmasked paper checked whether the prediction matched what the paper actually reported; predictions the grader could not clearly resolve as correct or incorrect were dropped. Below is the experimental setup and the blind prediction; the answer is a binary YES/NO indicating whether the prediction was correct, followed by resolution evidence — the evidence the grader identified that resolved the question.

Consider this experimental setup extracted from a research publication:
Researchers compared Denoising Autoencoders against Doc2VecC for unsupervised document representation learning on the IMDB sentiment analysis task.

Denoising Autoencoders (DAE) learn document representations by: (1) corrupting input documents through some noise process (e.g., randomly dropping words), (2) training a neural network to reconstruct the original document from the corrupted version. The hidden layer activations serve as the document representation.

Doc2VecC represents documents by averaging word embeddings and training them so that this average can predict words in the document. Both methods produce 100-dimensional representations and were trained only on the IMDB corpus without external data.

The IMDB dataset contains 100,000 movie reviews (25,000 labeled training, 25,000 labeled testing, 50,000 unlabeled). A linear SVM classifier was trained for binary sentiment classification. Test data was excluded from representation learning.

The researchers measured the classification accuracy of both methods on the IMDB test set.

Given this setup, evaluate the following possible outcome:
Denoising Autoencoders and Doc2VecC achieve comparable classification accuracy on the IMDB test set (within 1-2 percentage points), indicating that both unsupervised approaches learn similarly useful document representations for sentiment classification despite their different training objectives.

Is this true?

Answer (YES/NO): YES